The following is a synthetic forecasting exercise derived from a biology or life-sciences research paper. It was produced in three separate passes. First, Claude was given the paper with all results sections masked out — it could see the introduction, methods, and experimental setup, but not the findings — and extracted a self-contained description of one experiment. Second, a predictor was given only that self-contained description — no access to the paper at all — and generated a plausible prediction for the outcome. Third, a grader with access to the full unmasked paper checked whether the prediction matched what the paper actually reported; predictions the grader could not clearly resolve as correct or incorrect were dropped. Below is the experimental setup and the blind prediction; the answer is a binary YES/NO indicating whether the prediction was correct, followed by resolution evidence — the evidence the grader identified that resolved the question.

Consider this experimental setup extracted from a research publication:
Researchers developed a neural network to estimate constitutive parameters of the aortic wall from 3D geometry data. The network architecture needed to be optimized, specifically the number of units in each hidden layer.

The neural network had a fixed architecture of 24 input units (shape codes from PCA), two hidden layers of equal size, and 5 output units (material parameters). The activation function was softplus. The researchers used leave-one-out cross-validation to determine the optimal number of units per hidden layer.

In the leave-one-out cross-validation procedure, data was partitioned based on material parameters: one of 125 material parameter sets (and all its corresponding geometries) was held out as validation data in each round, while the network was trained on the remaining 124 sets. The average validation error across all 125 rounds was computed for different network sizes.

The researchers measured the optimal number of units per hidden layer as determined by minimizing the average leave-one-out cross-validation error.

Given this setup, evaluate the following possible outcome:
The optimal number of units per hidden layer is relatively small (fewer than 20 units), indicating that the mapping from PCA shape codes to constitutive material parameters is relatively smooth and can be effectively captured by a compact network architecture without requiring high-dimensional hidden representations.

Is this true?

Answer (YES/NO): NO